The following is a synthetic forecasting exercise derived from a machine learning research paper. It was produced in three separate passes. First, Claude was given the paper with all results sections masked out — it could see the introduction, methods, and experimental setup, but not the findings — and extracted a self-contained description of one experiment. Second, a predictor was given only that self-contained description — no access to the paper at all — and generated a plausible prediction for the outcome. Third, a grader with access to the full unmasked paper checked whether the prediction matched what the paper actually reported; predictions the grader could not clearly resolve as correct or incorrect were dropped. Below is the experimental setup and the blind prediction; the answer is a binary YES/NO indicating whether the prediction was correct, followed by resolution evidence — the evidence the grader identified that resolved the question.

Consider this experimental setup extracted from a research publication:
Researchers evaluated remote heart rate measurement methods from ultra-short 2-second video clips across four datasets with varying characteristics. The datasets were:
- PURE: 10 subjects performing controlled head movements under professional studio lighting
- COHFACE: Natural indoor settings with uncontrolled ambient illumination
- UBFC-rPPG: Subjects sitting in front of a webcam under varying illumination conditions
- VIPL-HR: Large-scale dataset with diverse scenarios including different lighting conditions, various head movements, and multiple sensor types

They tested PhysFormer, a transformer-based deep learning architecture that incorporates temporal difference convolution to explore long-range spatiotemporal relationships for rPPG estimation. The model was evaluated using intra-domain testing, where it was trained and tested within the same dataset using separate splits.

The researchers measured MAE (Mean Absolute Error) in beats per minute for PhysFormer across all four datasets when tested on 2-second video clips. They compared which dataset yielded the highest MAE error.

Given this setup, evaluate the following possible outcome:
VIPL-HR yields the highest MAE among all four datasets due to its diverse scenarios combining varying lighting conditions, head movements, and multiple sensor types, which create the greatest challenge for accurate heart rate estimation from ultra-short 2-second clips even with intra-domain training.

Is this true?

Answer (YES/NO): YES